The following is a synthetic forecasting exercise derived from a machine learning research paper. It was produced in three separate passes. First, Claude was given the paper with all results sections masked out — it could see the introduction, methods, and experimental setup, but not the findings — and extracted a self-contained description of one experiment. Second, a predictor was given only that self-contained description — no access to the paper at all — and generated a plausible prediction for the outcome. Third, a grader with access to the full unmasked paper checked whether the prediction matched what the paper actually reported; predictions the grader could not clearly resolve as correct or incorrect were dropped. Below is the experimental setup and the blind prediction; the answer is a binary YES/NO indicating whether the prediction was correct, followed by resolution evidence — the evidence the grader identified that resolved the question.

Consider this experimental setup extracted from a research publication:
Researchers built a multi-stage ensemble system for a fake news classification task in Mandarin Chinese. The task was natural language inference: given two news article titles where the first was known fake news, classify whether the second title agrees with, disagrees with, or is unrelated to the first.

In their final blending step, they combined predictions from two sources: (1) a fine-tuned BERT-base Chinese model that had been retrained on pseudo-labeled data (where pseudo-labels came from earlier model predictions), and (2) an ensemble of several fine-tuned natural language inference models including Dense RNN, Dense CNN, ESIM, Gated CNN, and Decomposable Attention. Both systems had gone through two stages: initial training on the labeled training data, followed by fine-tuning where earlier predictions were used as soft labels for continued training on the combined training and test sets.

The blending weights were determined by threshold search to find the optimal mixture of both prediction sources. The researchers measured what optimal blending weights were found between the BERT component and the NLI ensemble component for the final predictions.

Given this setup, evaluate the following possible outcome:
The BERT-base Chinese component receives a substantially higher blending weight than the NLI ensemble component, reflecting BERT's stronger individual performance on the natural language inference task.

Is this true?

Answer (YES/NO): NO